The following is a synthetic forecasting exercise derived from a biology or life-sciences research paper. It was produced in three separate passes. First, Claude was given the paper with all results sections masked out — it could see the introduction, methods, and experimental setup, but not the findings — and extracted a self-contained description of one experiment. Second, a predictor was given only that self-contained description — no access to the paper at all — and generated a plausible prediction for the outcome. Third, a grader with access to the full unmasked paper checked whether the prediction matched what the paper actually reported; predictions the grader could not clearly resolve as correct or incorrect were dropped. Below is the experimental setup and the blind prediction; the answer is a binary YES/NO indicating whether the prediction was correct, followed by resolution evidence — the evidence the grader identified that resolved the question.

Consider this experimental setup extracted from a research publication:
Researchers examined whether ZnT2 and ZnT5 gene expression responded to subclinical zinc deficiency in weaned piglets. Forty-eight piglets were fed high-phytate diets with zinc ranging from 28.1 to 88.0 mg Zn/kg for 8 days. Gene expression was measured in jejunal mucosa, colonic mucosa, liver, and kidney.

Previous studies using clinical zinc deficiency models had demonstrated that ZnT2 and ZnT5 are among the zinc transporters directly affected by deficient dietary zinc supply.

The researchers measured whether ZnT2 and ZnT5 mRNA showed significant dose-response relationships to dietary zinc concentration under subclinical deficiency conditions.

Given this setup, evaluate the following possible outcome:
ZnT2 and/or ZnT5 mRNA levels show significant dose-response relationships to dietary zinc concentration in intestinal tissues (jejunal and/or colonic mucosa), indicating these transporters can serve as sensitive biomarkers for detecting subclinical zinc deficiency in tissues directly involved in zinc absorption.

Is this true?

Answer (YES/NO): NO